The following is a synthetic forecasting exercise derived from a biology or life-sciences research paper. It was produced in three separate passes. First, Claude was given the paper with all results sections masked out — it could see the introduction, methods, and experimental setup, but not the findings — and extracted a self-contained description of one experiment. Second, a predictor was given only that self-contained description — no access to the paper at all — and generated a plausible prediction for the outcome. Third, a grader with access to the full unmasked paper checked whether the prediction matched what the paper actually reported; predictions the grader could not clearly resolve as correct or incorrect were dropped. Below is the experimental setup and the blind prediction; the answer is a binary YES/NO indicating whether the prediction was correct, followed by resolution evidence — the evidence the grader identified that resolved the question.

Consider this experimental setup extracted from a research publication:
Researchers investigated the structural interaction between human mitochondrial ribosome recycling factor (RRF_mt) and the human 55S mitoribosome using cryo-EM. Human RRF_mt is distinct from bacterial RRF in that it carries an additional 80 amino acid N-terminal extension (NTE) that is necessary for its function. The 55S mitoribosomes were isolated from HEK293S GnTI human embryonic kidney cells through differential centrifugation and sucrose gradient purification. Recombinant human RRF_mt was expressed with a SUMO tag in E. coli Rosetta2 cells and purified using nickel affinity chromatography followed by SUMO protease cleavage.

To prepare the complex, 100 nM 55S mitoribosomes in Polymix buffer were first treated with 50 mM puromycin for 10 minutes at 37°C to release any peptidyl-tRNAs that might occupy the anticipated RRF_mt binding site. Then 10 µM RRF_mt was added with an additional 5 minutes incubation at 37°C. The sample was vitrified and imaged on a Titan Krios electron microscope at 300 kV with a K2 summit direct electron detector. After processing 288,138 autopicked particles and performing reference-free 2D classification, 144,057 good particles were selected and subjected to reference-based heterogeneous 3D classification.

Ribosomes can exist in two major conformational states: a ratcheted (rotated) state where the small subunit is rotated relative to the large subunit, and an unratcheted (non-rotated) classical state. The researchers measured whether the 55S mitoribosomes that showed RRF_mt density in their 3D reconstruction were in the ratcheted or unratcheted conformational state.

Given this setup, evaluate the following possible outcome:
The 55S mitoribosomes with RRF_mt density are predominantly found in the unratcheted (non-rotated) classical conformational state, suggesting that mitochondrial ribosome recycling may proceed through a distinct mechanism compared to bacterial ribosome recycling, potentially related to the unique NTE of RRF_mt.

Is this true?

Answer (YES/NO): NO